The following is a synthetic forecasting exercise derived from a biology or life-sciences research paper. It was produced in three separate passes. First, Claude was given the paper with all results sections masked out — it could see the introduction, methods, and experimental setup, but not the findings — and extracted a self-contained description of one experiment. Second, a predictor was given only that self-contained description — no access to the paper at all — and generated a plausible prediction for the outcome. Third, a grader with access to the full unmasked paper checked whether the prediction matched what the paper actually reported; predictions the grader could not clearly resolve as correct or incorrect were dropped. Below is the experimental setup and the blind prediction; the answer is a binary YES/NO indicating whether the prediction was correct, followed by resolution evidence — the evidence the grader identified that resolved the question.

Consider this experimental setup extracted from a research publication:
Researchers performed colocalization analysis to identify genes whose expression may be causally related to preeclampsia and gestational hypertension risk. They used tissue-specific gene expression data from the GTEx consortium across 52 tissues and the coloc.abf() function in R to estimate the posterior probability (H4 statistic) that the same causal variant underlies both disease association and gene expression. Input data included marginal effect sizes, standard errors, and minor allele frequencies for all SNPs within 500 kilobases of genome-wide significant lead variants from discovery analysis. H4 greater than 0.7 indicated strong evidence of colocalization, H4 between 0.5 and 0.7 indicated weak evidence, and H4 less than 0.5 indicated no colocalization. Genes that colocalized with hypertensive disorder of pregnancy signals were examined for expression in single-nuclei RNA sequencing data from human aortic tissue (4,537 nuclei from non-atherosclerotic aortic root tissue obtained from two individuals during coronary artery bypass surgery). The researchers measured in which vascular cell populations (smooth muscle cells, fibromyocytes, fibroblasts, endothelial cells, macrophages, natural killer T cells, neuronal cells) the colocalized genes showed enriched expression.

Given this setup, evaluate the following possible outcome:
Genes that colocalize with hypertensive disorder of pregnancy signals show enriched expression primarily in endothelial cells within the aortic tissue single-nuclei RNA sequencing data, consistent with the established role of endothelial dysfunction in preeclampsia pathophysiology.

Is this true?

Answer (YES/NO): NO